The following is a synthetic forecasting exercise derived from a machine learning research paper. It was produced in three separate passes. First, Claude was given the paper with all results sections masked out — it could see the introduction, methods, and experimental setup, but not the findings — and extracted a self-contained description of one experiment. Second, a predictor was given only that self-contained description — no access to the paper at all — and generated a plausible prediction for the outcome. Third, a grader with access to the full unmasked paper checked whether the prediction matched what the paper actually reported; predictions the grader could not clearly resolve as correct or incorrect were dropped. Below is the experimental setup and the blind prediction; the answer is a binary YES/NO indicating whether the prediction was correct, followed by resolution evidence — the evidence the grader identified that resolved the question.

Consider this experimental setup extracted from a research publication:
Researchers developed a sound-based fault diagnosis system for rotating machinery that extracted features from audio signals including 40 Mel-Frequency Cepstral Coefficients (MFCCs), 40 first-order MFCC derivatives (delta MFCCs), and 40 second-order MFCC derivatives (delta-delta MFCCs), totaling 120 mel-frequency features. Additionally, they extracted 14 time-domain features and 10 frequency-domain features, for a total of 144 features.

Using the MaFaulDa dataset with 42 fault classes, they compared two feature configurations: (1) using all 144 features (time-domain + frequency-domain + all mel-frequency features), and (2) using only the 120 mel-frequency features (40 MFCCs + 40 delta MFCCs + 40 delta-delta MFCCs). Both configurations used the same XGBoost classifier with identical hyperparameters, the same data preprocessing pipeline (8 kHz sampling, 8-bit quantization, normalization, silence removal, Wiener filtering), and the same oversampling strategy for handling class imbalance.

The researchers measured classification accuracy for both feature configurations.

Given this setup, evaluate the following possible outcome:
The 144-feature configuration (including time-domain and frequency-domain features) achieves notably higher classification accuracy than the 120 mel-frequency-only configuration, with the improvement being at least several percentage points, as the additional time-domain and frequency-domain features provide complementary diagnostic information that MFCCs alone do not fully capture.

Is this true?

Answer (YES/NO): NO